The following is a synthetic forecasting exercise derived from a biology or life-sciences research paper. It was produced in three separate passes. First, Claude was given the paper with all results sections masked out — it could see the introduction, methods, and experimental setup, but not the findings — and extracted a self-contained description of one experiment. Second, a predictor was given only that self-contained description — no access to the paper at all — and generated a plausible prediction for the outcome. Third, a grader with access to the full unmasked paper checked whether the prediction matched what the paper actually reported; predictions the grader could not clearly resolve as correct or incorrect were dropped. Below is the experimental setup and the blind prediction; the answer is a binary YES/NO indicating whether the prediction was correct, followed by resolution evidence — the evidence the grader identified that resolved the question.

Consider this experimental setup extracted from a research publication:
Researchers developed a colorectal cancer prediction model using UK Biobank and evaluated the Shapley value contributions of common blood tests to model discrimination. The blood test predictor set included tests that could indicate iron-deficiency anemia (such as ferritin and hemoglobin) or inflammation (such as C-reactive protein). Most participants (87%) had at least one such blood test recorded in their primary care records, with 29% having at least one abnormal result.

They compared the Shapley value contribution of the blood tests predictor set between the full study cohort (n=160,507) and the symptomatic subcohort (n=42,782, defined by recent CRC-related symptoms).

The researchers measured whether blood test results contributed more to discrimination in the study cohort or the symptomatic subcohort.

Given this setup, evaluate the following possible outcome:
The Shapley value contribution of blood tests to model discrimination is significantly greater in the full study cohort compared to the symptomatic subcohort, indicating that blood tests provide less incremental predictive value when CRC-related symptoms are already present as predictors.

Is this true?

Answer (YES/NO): NO